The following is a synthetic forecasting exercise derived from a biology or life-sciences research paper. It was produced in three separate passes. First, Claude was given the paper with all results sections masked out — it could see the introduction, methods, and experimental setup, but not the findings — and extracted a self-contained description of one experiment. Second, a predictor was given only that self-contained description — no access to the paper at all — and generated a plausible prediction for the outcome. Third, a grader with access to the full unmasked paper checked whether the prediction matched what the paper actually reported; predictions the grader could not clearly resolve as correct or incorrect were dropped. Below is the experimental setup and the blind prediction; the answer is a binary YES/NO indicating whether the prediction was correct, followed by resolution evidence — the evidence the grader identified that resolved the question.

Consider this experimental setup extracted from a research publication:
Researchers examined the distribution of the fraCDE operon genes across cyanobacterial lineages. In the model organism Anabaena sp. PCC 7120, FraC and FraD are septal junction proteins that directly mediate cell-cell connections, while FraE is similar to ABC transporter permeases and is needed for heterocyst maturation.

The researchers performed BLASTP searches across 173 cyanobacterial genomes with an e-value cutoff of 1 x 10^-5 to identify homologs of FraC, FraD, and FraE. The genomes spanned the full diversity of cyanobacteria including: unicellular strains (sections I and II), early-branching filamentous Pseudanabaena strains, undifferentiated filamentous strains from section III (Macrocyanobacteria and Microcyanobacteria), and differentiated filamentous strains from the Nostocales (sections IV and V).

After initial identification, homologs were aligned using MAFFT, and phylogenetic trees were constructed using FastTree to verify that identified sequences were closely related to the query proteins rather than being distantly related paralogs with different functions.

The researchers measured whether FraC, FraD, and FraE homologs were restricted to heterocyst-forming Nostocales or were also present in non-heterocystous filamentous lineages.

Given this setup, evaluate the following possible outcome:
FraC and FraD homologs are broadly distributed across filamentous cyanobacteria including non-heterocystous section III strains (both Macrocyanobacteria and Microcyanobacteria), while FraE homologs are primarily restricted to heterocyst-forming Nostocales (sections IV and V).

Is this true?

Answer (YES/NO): NO